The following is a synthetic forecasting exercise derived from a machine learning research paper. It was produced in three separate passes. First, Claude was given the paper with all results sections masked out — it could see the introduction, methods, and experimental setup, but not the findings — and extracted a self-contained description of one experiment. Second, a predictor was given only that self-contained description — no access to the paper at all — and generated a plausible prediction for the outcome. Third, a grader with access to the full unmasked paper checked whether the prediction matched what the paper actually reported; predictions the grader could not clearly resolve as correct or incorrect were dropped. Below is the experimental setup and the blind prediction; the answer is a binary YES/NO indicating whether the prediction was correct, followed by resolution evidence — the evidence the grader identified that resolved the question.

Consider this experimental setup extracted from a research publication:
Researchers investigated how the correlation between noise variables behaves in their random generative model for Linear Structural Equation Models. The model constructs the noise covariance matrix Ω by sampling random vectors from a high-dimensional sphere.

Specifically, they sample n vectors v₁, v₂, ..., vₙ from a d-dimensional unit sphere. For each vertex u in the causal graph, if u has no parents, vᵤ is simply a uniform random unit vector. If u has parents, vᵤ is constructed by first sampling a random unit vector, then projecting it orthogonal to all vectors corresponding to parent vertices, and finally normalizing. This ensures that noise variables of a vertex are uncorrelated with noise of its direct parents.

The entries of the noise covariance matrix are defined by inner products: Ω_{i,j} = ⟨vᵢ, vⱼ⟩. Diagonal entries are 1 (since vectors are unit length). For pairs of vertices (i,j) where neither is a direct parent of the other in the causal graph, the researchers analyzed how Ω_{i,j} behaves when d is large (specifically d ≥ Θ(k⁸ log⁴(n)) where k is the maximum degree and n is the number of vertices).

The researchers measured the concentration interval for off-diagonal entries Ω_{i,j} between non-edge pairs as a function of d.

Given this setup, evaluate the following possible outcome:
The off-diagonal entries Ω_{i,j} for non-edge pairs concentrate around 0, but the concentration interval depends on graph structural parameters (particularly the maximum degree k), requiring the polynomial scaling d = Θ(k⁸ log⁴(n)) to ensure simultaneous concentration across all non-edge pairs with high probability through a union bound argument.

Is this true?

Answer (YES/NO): NO